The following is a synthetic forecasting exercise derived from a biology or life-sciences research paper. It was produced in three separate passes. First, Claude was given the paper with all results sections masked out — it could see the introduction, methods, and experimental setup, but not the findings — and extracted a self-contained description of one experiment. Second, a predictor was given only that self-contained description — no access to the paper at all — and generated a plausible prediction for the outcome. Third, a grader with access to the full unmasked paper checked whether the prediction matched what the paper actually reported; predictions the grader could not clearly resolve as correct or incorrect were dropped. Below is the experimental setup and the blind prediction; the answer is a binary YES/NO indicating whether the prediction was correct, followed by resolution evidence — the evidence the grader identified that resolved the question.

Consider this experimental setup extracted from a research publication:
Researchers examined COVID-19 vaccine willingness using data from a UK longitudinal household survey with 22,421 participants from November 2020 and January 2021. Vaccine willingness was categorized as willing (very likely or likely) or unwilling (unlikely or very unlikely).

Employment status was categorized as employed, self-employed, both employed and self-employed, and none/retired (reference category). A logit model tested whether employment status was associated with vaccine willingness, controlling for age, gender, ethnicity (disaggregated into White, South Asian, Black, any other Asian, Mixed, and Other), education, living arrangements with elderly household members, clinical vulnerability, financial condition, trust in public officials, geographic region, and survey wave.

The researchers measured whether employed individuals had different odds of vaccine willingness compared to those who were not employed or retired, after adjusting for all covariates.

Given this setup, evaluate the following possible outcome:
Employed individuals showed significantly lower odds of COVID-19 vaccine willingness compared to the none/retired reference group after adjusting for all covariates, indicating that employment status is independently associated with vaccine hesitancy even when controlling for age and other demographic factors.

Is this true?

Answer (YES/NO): NO